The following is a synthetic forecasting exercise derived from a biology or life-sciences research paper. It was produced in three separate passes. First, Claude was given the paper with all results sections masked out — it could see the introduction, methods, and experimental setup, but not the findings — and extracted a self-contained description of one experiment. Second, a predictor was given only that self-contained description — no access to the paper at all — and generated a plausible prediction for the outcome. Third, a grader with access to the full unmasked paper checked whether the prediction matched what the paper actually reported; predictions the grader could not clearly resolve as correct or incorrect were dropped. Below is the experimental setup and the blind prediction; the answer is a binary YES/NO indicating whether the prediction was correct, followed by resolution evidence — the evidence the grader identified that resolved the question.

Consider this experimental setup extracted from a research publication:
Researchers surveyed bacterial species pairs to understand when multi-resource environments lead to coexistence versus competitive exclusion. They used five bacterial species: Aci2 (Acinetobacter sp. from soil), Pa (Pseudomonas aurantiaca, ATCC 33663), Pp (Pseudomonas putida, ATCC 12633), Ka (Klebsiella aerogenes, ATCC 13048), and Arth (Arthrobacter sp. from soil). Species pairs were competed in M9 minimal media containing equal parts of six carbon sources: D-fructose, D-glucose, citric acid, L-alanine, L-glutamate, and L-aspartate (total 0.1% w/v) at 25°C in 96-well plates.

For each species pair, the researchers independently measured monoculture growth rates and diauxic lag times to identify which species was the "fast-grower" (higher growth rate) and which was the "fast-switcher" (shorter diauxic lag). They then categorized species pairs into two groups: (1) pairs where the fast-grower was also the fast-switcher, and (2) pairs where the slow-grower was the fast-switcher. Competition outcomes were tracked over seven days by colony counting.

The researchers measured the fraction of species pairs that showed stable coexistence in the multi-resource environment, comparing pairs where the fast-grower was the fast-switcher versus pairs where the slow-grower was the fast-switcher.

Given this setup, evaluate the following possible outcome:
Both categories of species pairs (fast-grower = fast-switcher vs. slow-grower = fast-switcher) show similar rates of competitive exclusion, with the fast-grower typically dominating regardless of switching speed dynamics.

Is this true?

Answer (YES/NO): NO